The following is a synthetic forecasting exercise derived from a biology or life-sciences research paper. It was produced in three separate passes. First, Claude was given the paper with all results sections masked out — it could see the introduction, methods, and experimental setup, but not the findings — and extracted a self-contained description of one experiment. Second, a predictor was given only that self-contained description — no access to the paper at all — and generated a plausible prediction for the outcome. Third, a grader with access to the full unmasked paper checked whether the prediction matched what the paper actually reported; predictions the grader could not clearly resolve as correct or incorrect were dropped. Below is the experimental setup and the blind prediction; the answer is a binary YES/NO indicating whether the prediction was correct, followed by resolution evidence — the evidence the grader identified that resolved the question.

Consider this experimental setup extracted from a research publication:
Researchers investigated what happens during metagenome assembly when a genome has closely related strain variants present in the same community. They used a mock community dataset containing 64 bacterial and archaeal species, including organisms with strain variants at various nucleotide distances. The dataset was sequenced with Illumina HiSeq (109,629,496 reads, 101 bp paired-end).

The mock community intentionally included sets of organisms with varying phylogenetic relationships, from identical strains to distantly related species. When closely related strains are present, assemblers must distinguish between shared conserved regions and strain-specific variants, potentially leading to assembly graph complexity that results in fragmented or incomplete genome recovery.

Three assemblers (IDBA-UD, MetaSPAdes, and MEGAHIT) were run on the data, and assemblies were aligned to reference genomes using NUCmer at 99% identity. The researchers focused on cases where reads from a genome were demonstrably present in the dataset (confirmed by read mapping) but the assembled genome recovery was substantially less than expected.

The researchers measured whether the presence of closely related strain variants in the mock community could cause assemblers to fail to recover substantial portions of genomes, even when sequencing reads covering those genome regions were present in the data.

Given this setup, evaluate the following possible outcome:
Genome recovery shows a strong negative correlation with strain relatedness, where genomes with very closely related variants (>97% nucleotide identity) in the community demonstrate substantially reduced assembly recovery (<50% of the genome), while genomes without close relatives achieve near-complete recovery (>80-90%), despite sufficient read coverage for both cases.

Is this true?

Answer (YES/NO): NO